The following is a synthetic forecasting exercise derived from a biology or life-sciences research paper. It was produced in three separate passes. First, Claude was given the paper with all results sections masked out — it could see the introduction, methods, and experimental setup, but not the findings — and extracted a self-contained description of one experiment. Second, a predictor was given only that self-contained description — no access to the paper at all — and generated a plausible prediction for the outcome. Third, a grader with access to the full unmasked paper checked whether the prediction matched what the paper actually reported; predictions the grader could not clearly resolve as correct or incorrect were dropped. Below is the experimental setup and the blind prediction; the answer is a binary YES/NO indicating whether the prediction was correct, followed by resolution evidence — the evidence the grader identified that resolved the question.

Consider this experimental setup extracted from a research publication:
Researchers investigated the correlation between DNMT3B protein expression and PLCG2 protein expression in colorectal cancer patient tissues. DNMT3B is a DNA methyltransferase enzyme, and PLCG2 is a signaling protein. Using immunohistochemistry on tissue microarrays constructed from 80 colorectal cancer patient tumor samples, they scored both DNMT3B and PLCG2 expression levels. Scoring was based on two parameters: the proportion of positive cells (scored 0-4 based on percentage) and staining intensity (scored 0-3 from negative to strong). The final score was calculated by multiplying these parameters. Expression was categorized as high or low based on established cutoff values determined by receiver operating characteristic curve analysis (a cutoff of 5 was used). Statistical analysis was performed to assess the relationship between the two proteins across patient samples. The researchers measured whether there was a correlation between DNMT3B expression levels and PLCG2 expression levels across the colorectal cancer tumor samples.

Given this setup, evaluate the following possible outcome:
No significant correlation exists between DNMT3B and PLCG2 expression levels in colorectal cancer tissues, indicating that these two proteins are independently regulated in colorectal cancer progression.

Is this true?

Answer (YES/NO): NO